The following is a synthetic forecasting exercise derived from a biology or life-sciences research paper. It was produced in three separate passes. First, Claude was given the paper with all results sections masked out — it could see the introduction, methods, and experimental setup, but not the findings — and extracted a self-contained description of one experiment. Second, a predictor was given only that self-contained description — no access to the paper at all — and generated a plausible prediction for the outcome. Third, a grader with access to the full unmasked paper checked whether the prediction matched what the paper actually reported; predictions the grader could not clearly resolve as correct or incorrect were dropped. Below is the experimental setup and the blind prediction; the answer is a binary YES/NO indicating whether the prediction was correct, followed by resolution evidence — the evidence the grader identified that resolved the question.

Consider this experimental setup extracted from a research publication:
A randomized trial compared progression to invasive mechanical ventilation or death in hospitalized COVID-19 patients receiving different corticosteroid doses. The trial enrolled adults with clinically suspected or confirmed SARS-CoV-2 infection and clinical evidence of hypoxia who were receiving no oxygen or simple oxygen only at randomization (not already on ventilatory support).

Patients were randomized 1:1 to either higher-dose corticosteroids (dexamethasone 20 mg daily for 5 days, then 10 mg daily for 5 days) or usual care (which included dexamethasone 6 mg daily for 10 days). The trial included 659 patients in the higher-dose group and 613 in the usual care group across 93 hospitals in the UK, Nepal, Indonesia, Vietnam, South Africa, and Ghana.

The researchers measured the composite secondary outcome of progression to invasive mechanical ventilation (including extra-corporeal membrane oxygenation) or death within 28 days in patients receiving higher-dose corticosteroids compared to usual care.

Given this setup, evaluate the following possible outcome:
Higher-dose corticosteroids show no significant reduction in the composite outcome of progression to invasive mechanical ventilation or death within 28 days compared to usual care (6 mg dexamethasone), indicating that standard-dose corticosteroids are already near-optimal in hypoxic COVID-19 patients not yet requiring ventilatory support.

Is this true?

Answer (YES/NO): NO